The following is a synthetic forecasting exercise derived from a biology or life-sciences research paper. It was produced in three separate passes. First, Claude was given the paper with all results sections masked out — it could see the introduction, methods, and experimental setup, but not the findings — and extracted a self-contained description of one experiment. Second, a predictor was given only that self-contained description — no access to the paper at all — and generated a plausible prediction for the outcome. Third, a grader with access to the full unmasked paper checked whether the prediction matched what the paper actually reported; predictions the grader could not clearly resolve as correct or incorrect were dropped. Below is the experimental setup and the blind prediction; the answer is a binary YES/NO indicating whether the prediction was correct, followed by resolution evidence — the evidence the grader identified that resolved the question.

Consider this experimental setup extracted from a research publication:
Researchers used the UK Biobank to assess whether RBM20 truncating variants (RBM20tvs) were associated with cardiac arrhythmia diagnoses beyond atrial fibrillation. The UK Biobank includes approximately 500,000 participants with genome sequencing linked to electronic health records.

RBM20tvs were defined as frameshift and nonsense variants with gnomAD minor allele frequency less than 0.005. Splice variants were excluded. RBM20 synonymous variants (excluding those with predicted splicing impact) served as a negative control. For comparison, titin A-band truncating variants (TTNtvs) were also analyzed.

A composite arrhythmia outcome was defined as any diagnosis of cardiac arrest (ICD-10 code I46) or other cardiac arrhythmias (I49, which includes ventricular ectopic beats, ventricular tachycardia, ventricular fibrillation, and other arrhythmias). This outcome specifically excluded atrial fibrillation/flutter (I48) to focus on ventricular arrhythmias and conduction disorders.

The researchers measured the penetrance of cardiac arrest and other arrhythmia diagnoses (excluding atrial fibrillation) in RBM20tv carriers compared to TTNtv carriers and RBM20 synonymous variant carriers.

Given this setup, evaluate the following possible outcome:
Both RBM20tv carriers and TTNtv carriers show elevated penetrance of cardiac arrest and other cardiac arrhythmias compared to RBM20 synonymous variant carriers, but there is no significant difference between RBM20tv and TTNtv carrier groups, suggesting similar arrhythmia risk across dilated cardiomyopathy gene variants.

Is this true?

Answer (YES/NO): NO